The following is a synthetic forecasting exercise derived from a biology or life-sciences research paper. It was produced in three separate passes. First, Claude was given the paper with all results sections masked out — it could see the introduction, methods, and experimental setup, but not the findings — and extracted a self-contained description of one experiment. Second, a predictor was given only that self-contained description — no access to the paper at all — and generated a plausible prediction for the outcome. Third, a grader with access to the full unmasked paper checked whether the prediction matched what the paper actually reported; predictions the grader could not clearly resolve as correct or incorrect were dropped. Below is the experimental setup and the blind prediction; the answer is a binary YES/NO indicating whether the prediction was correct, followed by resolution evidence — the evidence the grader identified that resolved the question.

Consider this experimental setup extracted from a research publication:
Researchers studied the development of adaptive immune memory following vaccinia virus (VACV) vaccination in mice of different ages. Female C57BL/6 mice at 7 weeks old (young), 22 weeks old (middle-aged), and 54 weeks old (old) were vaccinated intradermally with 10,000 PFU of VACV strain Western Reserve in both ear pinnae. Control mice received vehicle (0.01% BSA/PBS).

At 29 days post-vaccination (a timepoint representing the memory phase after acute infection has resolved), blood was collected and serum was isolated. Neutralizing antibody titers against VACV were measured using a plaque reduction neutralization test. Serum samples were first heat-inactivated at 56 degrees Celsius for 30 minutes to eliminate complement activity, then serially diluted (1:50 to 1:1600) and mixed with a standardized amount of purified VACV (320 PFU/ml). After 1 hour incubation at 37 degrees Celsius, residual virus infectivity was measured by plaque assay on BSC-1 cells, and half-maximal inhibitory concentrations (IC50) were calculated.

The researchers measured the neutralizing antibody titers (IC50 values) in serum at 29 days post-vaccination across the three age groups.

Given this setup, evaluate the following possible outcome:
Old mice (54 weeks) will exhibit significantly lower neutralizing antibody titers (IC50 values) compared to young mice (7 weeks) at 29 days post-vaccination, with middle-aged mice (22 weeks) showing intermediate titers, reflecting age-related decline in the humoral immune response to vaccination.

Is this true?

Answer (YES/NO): NO